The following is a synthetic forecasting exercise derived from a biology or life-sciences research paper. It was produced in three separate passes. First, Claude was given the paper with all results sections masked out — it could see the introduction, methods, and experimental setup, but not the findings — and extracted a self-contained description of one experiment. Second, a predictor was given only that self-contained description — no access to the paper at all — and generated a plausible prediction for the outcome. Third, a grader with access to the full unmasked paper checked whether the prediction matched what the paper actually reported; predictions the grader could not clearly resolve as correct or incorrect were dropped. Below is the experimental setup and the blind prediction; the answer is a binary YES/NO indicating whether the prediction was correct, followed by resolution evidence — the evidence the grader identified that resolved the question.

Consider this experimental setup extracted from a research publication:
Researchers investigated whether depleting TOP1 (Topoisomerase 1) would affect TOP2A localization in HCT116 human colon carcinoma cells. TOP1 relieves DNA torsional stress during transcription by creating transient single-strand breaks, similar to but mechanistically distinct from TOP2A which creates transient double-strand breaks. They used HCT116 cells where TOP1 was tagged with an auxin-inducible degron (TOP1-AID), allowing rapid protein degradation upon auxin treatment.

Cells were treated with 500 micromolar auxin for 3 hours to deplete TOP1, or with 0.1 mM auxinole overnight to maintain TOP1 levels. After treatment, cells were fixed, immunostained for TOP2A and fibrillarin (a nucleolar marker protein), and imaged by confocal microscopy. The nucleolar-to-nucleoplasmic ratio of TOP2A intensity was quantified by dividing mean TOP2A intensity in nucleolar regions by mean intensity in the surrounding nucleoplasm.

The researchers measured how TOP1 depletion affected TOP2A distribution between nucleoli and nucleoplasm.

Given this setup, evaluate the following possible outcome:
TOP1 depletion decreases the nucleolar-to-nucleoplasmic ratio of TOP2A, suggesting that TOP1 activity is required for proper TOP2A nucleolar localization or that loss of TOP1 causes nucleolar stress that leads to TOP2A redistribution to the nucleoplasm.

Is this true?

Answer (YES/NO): YES